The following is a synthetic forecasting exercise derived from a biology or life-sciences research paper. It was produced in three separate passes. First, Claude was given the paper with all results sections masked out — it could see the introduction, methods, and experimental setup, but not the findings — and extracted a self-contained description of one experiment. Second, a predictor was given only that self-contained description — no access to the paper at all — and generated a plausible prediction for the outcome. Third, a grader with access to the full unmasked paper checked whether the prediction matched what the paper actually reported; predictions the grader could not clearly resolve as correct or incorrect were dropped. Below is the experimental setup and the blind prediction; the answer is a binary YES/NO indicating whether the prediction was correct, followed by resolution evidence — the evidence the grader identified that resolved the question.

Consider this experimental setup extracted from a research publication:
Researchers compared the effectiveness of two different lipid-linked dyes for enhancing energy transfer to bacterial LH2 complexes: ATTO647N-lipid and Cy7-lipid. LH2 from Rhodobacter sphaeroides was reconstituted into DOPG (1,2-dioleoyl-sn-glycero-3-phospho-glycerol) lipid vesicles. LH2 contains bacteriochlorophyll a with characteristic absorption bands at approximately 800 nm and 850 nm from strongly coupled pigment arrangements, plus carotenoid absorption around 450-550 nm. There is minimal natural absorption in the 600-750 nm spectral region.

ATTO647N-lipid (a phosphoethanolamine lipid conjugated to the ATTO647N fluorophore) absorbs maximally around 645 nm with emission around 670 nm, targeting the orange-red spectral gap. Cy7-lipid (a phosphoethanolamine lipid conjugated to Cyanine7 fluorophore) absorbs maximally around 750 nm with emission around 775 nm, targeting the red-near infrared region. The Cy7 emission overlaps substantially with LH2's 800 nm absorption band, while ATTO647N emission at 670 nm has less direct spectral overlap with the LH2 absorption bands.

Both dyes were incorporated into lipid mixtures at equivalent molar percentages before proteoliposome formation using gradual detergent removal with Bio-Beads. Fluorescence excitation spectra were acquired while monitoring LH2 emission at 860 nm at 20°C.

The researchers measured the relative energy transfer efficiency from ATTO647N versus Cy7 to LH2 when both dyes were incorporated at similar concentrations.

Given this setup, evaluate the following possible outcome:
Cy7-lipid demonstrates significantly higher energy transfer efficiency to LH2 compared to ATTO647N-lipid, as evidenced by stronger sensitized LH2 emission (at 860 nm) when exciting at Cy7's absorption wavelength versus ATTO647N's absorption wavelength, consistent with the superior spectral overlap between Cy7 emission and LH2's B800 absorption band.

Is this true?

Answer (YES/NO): YES